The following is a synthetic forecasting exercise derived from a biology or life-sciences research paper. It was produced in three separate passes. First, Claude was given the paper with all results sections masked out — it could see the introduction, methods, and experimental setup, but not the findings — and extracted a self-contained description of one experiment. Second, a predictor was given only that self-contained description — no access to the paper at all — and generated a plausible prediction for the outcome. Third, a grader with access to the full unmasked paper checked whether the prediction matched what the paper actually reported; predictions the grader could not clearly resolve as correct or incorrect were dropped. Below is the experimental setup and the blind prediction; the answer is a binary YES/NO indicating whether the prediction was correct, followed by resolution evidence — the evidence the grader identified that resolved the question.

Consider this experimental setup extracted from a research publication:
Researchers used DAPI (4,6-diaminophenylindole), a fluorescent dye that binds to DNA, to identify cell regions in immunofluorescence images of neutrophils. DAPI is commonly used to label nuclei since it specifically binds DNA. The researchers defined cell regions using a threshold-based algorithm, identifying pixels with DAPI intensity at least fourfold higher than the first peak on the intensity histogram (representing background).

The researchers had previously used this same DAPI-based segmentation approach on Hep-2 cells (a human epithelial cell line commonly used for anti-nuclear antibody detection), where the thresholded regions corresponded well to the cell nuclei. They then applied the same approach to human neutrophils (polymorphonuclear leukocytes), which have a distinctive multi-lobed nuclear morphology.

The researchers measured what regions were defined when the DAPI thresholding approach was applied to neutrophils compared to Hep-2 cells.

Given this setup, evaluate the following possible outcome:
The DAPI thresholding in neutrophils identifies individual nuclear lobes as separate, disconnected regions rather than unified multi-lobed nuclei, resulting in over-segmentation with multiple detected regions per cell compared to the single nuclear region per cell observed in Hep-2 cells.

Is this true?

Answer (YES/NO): NO